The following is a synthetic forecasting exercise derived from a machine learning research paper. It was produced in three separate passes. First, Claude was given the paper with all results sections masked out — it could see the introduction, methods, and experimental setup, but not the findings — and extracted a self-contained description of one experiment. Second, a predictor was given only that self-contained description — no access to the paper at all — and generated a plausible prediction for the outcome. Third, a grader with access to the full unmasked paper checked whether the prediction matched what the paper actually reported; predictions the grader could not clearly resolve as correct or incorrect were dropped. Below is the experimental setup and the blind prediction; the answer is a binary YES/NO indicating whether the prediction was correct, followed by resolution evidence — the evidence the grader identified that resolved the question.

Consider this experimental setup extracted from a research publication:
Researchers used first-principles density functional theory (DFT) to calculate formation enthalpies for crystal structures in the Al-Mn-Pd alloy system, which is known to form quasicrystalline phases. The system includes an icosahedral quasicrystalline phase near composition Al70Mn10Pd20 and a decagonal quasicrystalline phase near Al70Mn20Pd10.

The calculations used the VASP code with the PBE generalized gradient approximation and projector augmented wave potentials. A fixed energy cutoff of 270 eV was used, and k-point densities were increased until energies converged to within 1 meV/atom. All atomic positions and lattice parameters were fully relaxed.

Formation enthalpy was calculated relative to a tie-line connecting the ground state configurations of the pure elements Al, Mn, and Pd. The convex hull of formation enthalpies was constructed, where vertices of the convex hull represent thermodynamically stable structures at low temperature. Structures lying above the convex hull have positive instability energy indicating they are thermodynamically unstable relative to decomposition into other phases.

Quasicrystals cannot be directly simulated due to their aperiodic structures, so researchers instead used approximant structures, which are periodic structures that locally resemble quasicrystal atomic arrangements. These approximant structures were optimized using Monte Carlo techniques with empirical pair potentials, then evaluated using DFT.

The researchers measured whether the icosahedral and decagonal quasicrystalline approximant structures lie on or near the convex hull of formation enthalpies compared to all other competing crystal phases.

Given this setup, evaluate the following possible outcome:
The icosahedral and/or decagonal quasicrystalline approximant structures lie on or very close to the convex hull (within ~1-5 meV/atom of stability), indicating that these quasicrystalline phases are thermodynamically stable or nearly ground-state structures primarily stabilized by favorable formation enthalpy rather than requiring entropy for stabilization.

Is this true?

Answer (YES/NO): YES